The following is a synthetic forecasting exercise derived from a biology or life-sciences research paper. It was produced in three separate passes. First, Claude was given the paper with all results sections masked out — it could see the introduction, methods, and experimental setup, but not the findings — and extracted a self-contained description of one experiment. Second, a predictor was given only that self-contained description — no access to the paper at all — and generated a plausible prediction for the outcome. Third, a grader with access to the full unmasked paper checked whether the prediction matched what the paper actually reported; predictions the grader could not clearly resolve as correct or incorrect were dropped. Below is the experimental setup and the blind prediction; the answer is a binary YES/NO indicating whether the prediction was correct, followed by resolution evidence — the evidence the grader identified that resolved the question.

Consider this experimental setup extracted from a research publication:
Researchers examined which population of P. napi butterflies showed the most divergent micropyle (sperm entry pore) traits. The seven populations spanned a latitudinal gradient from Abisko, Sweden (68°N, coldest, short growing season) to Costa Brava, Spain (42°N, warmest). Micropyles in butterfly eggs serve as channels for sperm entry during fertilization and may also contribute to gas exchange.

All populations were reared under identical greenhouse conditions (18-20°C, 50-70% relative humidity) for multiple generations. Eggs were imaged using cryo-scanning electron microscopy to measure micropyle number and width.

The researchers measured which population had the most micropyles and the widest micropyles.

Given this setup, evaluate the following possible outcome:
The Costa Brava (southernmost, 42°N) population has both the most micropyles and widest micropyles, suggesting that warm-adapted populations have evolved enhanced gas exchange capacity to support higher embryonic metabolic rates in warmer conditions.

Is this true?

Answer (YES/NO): NO